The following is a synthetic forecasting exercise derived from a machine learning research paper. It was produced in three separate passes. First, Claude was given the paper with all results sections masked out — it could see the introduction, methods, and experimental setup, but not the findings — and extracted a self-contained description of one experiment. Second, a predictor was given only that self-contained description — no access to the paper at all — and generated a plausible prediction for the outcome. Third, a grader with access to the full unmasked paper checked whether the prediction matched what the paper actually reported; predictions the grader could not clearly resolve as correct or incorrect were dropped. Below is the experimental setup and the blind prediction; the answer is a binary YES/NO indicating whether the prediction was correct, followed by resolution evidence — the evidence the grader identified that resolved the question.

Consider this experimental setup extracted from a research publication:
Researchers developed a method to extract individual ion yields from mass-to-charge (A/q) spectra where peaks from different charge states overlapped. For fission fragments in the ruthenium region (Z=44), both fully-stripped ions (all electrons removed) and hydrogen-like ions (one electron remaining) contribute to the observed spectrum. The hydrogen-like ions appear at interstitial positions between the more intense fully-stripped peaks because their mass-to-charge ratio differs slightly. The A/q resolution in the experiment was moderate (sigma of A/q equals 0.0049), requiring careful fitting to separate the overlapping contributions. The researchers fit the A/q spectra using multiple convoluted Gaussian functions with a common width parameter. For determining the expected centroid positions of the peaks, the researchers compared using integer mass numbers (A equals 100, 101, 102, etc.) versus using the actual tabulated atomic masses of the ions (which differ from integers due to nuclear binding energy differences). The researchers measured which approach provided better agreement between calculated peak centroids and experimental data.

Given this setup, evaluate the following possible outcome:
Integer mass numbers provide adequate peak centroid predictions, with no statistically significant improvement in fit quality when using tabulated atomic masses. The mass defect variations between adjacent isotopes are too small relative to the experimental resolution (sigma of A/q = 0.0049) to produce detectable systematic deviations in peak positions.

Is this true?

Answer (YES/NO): NO